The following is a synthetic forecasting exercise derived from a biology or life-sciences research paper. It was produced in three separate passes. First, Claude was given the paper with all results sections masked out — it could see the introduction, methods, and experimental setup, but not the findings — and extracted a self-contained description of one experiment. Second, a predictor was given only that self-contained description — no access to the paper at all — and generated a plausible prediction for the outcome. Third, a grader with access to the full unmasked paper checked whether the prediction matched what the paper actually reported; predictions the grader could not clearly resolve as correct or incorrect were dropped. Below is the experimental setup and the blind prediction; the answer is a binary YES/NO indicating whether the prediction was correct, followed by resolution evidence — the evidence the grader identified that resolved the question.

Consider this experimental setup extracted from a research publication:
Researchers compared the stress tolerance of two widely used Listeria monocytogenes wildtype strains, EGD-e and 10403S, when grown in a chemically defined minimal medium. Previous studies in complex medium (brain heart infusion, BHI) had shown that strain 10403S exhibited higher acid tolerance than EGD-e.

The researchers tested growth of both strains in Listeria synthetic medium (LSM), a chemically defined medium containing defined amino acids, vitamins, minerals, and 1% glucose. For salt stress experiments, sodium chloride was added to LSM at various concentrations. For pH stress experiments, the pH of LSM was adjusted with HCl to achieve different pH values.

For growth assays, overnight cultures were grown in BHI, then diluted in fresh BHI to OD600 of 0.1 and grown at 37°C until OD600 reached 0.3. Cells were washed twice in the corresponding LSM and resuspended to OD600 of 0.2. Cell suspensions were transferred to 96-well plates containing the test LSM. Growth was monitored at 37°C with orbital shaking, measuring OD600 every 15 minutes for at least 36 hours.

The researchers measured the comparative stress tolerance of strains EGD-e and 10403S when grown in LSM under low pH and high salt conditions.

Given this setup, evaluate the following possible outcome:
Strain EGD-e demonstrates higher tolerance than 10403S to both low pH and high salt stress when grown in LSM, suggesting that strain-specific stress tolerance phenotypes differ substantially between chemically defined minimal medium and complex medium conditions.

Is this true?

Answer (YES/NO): YES